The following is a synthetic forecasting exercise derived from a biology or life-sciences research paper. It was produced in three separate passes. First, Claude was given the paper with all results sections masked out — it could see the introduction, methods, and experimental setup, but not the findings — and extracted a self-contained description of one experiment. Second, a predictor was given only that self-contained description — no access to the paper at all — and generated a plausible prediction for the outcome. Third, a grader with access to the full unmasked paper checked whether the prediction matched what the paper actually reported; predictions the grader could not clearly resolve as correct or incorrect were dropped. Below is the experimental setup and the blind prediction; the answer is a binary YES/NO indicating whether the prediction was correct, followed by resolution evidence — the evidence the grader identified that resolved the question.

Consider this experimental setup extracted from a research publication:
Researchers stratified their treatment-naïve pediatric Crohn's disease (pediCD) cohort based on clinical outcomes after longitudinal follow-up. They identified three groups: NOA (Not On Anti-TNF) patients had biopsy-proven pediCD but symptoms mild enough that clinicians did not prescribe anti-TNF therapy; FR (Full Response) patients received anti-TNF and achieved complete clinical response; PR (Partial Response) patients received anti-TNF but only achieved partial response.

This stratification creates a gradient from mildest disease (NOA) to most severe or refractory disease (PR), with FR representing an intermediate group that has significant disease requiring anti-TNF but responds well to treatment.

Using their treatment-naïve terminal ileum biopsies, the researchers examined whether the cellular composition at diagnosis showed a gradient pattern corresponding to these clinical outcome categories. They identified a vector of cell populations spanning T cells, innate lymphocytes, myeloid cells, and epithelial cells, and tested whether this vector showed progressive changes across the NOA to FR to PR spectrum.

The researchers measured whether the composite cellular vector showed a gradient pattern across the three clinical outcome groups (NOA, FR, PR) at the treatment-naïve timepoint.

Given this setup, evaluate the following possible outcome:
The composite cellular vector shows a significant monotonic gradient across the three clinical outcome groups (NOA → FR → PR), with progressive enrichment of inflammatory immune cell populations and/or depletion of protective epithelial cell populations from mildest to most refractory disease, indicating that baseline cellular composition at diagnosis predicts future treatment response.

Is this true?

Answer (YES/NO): YES